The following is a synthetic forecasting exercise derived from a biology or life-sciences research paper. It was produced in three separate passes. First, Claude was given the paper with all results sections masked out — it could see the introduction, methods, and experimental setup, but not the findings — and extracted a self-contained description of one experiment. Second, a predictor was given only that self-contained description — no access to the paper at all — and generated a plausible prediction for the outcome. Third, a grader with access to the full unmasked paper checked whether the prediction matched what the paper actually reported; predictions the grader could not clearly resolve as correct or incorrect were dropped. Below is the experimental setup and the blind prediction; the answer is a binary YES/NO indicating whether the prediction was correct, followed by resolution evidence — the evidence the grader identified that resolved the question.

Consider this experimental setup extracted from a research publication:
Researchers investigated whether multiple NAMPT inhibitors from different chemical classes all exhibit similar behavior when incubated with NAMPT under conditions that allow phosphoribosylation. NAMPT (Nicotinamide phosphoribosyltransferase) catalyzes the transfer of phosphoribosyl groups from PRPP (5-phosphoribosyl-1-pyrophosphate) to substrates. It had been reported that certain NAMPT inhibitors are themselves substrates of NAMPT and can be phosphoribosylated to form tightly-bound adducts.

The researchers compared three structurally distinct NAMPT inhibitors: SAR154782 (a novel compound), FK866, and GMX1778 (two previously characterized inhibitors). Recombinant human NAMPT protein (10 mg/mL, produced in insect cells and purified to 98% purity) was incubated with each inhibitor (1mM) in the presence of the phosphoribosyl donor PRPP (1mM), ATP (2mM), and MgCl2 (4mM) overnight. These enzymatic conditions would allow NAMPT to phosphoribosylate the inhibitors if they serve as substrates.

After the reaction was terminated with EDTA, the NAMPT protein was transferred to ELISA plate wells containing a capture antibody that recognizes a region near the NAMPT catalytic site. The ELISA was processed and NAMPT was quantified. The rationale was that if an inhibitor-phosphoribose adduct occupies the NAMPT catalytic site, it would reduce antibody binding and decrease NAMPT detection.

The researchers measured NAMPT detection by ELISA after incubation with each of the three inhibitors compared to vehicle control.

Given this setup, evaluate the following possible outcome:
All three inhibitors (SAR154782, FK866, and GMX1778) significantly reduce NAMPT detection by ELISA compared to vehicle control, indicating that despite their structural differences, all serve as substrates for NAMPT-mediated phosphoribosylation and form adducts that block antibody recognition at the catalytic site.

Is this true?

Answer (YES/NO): YES